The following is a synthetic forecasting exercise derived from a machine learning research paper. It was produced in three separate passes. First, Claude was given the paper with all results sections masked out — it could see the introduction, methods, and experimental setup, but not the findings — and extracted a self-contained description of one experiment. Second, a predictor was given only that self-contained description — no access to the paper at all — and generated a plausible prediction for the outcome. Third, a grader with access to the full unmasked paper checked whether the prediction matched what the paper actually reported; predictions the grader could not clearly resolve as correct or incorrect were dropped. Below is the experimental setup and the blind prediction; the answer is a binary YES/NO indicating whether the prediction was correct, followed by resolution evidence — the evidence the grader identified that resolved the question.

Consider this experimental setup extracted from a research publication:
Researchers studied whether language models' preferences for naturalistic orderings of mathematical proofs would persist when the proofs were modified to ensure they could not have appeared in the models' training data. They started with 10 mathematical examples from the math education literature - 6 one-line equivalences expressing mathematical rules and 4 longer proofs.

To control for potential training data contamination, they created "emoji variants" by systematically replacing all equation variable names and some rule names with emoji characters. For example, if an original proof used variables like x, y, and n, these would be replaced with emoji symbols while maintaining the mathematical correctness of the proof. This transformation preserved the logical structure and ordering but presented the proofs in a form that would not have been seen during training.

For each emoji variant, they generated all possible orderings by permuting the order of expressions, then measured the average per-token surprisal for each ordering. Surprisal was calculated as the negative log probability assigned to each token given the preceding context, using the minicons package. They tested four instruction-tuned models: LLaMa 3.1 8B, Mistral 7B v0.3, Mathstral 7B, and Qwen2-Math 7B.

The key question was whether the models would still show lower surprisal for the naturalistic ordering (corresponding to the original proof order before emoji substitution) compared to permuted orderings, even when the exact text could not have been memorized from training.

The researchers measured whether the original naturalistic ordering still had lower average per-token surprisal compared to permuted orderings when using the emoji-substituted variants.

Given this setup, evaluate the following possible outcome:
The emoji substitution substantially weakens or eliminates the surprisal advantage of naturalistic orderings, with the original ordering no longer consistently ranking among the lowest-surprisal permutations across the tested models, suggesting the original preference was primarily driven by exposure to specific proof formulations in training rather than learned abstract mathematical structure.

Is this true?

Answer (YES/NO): NO